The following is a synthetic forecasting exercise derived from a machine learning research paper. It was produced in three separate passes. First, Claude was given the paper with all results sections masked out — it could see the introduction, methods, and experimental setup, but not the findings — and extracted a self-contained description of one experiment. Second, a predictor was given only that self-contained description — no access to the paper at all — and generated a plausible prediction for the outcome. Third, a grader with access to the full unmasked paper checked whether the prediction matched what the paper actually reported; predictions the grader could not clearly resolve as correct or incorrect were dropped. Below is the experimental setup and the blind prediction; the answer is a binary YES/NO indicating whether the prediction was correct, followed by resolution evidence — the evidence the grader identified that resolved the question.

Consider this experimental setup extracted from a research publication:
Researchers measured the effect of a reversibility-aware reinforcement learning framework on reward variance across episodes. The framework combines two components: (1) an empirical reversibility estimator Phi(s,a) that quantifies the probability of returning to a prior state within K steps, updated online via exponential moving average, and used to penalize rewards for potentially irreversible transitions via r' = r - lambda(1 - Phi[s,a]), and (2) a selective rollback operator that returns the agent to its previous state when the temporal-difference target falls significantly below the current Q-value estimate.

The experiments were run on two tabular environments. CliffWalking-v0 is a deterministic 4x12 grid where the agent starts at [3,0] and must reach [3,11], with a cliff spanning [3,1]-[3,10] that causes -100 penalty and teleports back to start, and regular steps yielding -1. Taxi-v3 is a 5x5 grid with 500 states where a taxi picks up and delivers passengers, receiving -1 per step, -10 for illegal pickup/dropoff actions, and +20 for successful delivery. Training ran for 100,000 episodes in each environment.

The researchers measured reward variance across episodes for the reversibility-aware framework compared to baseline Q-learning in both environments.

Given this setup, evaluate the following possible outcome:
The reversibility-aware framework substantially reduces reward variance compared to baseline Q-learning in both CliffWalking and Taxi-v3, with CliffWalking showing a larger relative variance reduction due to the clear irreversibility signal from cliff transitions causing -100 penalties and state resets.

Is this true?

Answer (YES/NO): YES